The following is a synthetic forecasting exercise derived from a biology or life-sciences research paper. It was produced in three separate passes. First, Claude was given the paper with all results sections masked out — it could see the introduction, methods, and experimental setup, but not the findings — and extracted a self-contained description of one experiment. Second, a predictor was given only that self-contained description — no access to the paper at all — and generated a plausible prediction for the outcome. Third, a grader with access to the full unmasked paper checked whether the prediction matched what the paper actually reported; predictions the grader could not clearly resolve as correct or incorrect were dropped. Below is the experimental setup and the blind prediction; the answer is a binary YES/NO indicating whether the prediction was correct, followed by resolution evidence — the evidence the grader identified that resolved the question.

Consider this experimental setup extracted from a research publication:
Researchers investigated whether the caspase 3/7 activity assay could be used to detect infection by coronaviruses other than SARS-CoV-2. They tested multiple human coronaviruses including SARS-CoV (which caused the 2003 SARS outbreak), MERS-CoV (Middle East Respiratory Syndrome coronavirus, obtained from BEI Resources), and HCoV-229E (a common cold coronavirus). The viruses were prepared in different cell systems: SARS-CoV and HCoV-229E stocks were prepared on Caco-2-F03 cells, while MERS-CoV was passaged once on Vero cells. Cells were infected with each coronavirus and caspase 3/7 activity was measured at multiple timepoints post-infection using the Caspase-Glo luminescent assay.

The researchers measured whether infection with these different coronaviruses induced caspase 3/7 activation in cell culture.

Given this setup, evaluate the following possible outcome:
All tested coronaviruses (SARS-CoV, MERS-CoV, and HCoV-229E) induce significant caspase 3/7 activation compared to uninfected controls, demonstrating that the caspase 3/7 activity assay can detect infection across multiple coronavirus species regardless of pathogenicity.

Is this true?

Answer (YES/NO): YES